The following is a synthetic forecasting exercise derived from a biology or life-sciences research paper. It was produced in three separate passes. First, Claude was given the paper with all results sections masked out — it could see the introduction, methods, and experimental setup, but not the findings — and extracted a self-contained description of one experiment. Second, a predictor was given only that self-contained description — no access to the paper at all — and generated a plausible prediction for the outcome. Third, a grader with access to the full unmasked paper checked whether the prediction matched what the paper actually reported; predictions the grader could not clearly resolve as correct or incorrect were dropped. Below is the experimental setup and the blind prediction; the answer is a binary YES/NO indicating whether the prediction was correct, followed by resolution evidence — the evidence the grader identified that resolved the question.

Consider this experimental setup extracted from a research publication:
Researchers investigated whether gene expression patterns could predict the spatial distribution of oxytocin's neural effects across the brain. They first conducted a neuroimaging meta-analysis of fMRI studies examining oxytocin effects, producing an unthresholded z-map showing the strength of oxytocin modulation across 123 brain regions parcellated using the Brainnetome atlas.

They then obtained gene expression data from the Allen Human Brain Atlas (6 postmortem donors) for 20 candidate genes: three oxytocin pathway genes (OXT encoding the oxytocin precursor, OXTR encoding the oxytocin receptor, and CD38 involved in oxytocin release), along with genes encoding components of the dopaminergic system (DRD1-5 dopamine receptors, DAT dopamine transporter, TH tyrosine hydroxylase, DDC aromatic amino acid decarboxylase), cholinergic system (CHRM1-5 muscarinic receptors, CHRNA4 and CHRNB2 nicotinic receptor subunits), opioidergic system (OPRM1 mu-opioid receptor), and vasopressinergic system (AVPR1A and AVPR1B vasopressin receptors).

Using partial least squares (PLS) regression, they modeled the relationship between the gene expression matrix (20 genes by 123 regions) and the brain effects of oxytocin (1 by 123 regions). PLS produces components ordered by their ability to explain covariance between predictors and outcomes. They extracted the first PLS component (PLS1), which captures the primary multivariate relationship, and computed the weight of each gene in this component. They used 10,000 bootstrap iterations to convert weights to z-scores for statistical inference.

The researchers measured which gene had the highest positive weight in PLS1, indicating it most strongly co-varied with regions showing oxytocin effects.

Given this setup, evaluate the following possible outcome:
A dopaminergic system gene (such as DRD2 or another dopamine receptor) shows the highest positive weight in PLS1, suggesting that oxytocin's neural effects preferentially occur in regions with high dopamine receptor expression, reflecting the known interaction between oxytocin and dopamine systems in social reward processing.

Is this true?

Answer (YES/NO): NO